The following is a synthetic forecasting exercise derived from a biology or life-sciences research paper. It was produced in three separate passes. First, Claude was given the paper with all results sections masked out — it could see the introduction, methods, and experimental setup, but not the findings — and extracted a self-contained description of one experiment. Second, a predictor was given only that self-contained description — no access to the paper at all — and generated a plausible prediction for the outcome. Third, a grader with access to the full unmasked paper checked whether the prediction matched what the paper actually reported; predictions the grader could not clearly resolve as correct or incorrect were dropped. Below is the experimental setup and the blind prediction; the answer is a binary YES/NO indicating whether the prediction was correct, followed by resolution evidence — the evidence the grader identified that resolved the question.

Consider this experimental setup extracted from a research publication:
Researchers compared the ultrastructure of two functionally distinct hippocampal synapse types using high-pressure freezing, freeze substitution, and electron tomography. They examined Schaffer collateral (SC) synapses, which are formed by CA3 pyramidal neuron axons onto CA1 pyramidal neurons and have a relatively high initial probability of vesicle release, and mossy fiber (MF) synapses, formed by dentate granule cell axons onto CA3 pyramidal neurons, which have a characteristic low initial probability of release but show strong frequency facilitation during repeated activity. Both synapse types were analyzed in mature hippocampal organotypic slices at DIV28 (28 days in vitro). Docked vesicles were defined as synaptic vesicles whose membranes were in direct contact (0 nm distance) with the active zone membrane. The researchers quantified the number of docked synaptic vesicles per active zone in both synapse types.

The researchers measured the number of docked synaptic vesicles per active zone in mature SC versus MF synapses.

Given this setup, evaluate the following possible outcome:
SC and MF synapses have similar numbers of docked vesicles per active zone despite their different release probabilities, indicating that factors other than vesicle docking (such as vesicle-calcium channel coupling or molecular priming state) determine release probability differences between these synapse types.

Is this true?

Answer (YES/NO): YES